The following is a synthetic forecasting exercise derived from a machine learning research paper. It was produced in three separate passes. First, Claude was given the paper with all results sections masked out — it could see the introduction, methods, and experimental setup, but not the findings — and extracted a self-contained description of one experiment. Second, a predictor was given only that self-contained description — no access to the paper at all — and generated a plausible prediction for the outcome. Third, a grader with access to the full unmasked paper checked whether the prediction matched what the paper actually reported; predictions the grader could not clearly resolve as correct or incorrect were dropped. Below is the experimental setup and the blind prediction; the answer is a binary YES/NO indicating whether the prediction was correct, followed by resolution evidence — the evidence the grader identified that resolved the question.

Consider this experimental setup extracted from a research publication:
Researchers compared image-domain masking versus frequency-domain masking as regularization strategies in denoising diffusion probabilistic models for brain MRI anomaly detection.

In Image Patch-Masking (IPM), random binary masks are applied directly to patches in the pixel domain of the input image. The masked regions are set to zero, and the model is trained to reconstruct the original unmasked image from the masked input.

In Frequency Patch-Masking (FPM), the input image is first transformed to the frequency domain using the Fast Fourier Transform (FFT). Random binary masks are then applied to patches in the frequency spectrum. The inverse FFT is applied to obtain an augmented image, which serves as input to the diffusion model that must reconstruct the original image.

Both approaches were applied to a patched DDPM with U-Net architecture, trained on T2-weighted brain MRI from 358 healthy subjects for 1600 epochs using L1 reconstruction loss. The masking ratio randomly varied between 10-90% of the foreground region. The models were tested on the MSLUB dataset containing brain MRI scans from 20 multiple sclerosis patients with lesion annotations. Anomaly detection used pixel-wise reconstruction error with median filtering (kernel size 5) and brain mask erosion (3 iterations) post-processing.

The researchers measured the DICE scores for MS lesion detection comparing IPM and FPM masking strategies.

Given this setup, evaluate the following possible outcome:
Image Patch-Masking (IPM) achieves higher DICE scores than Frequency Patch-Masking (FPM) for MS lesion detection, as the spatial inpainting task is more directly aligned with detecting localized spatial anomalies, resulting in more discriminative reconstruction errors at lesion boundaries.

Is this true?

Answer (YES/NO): YES